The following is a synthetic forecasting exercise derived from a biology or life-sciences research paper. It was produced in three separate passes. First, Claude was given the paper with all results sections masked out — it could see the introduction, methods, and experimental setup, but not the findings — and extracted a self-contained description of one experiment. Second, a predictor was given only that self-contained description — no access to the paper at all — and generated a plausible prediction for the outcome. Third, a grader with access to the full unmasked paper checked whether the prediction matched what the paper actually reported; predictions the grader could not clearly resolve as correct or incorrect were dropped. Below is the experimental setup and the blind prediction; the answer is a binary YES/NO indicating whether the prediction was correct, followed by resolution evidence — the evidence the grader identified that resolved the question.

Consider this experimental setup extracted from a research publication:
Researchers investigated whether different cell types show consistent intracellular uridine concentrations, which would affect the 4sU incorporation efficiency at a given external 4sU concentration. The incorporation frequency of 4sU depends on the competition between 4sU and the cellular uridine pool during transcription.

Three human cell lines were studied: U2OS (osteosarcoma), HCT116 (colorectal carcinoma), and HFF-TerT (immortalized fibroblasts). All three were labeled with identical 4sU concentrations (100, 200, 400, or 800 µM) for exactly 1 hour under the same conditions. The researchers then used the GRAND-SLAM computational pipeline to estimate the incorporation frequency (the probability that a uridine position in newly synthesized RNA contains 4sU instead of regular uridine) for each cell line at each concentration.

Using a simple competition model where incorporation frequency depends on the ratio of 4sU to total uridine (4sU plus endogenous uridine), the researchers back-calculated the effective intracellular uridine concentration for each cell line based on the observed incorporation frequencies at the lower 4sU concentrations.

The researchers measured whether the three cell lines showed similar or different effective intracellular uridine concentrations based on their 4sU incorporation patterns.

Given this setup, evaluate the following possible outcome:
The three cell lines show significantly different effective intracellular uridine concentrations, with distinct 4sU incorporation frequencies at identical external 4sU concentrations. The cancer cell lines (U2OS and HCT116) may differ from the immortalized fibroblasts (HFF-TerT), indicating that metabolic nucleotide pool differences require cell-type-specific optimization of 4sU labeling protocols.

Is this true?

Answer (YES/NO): YES